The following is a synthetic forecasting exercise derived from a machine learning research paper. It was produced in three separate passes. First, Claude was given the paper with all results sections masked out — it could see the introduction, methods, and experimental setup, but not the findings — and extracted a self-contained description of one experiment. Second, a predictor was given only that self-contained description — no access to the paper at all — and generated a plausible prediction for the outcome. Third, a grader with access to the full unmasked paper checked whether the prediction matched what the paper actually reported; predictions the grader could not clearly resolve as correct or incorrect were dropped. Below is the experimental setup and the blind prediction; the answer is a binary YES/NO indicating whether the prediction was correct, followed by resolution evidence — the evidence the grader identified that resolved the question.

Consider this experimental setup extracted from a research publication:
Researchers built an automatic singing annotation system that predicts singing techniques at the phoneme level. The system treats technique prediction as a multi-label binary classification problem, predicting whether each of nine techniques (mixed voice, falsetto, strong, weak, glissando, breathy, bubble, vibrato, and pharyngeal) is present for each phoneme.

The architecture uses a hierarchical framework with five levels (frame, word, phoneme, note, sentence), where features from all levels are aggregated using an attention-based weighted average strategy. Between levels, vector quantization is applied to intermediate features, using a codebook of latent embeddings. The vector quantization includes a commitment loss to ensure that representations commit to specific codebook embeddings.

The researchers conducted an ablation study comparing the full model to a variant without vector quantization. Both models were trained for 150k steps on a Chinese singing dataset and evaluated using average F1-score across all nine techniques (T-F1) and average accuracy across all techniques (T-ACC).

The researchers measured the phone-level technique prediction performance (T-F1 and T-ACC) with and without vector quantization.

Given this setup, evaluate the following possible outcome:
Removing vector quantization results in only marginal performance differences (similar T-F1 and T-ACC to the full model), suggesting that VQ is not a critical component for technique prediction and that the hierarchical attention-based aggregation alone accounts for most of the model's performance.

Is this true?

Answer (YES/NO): NO